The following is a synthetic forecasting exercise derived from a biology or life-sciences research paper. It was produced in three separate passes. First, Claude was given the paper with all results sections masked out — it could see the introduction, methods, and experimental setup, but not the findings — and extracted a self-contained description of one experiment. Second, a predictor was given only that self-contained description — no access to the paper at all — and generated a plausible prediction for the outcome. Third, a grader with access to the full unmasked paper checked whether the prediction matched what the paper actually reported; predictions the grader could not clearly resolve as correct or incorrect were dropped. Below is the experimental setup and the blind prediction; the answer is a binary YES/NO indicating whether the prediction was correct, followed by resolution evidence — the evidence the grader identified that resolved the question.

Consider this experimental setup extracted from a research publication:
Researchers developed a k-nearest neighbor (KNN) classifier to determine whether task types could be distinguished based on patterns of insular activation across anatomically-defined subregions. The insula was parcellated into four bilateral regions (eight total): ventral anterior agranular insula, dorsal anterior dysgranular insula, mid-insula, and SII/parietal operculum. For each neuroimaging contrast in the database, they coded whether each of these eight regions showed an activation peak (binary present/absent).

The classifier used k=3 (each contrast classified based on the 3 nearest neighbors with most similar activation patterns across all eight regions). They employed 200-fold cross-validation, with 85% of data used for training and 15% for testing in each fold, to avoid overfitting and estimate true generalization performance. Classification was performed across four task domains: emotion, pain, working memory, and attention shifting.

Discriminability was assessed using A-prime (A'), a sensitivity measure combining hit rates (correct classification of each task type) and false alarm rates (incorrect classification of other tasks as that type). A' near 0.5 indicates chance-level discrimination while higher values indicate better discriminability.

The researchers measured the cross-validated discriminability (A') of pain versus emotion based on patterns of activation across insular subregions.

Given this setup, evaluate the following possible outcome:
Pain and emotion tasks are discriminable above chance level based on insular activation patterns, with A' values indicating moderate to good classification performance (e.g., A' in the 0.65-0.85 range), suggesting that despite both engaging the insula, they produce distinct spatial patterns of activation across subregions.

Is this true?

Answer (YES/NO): NO